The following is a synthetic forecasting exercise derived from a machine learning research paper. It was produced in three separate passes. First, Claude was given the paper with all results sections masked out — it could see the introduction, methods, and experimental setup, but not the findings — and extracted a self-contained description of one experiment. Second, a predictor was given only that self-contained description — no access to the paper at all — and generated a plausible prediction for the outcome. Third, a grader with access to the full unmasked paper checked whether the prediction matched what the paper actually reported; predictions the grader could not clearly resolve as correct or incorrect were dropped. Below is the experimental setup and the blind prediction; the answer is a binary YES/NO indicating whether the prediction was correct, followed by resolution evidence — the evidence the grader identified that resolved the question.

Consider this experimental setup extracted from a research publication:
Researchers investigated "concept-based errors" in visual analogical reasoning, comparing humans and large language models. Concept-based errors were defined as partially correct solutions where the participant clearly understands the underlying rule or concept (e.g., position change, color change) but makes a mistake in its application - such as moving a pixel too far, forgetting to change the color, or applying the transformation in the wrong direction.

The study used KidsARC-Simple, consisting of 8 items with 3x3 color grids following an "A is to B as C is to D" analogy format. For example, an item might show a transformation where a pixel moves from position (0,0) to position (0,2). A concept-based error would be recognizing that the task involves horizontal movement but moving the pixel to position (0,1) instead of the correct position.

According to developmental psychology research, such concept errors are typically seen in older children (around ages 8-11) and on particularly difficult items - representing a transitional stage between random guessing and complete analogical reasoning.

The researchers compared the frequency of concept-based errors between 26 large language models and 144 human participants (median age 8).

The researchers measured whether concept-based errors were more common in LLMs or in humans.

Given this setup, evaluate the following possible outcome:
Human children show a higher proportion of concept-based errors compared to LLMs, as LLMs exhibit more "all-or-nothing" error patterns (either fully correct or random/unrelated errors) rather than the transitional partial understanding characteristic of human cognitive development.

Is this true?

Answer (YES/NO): YES